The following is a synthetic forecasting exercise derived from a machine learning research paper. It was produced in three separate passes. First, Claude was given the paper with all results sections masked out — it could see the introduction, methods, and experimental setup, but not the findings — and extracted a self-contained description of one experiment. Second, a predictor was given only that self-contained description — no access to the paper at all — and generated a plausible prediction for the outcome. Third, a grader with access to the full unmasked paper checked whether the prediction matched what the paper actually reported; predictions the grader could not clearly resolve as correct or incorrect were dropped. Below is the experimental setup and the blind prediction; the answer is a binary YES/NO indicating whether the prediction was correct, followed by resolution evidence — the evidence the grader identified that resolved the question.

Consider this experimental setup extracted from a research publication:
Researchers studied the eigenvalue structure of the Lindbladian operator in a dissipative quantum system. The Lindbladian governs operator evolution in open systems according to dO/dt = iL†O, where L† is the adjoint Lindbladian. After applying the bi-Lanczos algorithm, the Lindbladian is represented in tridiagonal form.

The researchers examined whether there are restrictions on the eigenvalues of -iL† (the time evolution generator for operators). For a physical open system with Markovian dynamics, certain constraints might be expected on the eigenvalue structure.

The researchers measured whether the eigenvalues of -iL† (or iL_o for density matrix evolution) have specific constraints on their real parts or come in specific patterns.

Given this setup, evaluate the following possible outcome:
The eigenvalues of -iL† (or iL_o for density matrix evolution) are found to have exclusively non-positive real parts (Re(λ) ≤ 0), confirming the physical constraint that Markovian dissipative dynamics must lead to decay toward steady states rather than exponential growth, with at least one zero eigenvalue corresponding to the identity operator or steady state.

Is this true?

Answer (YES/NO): NO